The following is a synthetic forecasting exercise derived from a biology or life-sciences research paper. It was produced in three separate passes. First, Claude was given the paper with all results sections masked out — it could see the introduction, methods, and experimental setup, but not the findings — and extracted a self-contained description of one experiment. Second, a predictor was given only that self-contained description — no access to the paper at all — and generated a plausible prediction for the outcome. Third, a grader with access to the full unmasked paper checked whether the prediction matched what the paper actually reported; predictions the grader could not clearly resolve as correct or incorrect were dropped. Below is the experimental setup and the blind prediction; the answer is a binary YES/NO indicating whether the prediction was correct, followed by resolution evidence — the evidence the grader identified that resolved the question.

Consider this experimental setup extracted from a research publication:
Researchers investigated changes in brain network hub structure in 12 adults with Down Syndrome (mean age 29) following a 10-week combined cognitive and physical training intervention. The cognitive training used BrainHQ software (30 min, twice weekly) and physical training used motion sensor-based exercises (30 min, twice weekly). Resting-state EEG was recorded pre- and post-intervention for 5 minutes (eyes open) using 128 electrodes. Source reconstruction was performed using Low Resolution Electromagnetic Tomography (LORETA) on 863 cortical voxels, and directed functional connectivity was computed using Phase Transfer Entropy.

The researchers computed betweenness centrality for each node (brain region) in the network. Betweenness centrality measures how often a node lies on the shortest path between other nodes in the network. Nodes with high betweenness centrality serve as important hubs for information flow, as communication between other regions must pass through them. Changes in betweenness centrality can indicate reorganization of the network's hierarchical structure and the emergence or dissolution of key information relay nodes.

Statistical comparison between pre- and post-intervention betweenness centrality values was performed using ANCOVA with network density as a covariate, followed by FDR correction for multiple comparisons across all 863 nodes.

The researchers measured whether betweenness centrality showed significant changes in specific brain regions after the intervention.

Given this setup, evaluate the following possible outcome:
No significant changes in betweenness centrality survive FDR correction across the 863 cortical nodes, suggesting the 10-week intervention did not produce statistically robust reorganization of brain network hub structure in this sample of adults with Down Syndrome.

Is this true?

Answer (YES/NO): NO